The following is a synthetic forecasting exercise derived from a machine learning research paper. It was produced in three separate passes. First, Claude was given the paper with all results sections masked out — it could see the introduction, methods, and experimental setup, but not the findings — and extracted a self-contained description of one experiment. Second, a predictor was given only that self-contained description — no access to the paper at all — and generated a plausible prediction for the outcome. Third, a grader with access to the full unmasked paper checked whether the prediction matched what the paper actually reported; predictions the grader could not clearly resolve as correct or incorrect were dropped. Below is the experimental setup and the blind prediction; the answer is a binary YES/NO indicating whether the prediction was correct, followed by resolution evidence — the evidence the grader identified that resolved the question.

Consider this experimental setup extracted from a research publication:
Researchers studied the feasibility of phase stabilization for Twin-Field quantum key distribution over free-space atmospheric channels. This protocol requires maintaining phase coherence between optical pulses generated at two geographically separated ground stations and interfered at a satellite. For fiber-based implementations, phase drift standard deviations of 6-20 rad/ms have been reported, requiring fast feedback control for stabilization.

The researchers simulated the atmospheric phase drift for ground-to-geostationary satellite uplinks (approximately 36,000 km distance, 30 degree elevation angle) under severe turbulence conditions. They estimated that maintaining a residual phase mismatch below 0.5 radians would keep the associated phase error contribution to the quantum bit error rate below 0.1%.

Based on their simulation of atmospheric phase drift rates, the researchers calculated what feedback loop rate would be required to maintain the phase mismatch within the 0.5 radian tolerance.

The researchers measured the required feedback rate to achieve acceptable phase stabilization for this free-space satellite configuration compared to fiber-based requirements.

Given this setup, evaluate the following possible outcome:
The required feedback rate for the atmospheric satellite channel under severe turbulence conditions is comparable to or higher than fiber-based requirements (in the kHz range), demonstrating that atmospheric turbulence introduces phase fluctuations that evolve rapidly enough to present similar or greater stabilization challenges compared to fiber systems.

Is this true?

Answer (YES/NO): NO